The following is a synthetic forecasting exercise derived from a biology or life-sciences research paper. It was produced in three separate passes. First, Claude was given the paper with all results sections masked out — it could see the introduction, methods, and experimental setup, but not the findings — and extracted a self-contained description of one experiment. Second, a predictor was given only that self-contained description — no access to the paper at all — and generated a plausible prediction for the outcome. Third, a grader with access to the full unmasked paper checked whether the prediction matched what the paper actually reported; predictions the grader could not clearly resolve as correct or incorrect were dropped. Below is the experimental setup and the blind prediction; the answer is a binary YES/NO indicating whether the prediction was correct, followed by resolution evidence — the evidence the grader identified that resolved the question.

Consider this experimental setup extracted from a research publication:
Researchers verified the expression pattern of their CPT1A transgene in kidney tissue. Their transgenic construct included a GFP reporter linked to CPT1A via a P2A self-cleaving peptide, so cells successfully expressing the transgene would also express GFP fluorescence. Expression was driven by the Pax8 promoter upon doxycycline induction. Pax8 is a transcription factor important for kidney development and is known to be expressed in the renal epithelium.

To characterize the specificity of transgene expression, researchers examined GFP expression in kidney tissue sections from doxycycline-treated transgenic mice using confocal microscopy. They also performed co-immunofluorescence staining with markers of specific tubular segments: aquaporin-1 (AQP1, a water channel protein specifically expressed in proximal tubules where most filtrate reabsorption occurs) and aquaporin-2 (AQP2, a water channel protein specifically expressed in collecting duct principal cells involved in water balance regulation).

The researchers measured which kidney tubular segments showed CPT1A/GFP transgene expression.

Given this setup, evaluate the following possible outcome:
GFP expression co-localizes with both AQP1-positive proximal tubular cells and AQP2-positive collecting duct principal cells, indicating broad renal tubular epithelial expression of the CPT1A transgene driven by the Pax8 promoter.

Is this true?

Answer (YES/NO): YES